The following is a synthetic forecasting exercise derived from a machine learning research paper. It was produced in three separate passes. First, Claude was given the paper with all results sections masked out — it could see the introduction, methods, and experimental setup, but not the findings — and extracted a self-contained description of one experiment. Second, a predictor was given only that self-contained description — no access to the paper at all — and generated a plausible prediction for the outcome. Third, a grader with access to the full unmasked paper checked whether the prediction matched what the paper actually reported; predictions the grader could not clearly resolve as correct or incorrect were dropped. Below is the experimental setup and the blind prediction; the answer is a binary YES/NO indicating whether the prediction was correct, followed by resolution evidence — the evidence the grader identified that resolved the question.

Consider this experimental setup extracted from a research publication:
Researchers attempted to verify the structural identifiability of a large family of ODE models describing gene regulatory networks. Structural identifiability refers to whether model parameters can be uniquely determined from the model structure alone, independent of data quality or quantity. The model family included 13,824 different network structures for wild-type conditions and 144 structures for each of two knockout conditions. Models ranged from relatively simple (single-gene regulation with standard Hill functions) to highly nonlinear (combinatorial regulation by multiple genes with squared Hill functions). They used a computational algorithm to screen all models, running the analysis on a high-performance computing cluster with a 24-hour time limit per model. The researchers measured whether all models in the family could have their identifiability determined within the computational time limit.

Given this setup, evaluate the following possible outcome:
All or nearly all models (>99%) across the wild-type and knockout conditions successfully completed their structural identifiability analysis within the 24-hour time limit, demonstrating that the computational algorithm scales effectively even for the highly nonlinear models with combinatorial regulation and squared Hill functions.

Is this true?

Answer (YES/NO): NO